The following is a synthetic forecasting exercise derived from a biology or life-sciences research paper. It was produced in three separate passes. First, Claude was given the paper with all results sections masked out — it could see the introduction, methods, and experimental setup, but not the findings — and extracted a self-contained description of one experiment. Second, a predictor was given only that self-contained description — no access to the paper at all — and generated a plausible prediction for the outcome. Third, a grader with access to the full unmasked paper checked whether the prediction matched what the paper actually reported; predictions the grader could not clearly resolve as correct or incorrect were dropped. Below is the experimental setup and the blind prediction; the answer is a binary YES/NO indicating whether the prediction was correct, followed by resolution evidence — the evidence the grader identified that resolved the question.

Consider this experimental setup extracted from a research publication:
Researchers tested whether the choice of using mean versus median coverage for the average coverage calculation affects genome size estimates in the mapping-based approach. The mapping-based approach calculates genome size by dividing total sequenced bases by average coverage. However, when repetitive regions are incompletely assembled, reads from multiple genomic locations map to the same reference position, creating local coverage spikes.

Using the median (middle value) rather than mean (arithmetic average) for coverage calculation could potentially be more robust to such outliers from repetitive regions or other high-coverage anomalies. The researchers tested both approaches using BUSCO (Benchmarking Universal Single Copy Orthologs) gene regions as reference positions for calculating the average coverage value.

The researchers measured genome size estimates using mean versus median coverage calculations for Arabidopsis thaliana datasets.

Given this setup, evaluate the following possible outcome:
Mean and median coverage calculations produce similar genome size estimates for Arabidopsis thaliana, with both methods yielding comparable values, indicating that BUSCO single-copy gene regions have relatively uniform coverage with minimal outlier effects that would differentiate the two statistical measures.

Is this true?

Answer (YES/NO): NO